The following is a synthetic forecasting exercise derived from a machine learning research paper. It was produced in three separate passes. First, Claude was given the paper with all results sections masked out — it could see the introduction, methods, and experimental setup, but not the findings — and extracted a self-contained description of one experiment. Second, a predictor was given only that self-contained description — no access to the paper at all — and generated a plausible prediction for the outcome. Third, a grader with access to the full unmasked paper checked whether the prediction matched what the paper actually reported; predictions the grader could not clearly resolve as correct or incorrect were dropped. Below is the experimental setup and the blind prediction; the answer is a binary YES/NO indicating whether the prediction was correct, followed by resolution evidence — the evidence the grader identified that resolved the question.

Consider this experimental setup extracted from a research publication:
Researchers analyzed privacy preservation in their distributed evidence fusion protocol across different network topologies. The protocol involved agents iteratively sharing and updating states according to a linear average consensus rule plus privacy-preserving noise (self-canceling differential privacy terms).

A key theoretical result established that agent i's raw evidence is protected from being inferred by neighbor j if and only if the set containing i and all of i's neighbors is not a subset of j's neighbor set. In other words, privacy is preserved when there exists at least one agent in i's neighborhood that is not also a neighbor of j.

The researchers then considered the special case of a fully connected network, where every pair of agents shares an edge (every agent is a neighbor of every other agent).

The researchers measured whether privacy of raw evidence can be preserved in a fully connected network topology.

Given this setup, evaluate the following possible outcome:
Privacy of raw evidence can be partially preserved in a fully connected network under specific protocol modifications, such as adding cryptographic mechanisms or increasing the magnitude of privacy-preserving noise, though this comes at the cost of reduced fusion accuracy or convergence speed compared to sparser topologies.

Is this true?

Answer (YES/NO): NO